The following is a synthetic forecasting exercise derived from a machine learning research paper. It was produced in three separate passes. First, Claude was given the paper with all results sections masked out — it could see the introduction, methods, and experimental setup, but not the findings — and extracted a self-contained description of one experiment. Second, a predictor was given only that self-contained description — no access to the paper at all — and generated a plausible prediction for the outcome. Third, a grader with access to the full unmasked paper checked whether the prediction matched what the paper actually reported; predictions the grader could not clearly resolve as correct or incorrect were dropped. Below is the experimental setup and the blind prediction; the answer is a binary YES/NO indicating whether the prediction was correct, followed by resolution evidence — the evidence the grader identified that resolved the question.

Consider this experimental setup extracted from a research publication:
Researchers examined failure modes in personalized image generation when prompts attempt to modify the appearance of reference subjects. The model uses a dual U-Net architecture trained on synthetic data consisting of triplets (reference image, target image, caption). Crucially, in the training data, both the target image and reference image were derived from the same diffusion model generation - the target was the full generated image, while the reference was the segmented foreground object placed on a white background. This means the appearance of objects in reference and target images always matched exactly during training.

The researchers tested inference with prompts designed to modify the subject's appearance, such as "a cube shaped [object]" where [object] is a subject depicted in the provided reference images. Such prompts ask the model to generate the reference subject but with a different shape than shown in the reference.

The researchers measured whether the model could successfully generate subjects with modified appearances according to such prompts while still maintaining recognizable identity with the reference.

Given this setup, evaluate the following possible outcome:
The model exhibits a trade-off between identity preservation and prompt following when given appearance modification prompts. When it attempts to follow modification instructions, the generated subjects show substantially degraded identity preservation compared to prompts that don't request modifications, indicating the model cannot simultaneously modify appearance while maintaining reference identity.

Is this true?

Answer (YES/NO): NO